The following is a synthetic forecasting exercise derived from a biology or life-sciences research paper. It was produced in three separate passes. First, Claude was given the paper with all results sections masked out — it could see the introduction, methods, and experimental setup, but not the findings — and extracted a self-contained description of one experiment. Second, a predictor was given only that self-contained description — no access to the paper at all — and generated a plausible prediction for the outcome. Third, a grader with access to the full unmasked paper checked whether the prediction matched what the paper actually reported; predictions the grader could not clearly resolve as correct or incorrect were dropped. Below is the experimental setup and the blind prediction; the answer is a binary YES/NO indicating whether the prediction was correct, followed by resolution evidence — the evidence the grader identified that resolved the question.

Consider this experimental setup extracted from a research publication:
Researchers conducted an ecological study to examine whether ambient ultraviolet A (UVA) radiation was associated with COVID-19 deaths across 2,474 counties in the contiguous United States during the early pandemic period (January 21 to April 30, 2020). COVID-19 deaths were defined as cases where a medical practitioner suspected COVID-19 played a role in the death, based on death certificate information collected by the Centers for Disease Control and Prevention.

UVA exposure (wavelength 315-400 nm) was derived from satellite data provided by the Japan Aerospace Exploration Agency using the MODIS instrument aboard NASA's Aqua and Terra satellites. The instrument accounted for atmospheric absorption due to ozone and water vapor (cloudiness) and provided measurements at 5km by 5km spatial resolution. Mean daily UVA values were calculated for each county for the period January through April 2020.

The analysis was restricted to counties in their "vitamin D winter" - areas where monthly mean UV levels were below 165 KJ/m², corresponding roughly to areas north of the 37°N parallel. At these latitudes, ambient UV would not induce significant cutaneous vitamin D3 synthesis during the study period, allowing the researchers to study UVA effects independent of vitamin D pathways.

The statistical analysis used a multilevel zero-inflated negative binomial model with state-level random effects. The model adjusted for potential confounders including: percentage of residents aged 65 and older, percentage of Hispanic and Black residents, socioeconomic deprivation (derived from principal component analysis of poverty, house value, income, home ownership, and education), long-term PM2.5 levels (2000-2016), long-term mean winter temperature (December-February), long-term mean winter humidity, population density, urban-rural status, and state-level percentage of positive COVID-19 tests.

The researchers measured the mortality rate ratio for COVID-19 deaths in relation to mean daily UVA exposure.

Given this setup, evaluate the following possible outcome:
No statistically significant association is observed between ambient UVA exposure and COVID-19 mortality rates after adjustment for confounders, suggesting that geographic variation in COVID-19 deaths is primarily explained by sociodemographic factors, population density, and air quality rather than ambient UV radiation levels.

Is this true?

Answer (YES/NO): NO